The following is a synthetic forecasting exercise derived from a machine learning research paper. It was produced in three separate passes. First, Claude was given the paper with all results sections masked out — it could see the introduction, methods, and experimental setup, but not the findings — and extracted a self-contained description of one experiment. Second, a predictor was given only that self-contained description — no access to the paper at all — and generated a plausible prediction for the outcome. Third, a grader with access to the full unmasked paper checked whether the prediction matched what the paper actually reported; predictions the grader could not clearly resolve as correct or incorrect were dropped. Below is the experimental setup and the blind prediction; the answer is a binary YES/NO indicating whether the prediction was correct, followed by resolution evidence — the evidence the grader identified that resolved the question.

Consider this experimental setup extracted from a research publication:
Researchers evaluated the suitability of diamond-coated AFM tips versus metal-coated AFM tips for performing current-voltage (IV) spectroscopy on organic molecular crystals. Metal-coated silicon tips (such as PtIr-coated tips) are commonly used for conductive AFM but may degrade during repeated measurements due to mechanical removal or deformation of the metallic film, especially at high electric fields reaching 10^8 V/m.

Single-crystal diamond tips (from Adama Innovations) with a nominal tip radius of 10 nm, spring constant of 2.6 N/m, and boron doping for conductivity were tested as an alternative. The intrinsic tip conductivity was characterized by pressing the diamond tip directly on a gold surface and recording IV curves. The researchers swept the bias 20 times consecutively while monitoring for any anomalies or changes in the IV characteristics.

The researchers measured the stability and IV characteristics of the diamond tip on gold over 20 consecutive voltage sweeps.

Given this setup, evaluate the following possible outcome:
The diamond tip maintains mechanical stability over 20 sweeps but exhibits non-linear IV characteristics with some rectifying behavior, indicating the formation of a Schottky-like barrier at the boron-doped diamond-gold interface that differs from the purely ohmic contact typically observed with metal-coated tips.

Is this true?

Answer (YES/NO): NO